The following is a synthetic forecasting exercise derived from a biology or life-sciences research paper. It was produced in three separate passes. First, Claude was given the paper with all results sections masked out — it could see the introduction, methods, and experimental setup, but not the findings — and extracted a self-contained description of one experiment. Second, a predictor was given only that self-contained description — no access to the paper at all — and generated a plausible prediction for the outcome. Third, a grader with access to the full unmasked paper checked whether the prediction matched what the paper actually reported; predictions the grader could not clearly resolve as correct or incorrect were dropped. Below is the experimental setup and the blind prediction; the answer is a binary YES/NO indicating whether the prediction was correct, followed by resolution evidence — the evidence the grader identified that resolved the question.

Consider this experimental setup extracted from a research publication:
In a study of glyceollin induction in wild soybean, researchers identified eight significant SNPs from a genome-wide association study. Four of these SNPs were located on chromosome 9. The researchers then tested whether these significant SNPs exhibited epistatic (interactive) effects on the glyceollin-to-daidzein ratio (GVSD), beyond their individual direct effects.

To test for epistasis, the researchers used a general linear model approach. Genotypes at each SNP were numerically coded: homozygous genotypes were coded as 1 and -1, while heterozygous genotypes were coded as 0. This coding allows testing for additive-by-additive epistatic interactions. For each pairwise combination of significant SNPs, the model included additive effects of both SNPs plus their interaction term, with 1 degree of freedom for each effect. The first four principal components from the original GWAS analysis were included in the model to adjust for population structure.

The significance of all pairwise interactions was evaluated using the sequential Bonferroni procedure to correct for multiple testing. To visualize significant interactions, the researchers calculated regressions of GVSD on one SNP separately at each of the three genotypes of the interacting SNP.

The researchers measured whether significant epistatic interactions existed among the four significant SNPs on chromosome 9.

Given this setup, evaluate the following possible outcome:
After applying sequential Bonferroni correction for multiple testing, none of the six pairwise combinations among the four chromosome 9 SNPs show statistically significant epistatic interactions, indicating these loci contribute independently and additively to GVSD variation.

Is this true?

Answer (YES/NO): NO